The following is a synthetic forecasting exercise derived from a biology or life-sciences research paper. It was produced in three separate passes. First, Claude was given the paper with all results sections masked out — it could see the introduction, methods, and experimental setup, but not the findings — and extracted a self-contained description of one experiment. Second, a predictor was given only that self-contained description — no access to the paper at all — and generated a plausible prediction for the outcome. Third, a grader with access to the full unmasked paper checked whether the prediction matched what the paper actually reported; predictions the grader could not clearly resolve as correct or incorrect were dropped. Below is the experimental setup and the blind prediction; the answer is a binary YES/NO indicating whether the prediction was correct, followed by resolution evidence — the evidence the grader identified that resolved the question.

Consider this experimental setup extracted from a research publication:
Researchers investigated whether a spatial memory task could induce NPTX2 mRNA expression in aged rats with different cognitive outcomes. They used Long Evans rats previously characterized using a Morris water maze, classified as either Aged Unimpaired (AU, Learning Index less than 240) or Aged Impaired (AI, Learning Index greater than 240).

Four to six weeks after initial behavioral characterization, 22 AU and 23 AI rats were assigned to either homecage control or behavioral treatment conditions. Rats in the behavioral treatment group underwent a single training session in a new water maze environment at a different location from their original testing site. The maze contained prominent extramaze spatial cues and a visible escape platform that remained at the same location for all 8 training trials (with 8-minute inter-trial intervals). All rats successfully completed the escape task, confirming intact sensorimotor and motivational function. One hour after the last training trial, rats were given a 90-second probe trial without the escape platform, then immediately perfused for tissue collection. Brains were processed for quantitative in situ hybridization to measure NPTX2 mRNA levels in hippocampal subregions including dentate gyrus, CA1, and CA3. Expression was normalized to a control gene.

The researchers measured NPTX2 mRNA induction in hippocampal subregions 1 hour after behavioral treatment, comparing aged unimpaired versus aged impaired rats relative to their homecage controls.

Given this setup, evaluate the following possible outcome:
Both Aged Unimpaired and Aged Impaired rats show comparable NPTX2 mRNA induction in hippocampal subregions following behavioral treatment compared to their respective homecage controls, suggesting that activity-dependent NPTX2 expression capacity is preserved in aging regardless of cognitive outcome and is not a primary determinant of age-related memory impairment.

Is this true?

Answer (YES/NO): NO